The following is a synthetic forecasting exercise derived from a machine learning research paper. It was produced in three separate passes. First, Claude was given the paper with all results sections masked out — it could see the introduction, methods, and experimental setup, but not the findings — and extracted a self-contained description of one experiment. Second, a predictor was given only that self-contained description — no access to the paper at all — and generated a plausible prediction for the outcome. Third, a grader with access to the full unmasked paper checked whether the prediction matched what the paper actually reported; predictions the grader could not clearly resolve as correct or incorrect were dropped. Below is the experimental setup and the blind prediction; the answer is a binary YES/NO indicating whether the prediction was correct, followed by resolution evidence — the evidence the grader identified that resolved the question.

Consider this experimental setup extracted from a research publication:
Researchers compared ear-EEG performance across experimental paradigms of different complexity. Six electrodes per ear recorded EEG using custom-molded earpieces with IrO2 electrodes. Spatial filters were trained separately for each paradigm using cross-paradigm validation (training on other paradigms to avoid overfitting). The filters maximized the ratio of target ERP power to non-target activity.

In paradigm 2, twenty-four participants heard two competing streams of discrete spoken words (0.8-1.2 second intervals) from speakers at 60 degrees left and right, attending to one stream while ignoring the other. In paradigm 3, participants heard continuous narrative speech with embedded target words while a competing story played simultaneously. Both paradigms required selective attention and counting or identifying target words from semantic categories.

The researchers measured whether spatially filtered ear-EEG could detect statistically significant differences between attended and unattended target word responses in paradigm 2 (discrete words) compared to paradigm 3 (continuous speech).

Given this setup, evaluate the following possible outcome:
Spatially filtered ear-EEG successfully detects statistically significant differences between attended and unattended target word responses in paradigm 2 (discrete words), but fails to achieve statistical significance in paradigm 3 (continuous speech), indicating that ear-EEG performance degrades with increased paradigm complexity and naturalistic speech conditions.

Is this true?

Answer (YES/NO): YES